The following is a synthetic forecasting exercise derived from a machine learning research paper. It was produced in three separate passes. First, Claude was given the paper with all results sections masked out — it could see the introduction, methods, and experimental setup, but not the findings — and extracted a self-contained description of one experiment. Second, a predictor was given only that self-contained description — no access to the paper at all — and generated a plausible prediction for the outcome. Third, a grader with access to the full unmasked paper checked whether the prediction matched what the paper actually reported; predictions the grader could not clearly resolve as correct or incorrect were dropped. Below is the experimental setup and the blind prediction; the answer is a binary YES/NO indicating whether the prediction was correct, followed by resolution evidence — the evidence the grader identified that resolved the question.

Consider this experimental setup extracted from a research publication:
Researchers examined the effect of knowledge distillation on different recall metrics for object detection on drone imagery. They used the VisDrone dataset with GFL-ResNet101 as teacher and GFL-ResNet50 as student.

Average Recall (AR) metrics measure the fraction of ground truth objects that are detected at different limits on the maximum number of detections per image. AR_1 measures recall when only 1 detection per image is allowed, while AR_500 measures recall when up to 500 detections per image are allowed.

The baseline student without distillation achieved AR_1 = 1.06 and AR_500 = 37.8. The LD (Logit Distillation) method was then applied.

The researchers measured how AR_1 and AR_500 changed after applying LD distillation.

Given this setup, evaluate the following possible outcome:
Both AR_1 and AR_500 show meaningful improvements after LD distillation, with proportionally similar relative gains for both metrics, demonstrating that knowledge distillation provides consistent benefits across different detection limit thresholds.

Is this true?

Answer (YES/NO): NO